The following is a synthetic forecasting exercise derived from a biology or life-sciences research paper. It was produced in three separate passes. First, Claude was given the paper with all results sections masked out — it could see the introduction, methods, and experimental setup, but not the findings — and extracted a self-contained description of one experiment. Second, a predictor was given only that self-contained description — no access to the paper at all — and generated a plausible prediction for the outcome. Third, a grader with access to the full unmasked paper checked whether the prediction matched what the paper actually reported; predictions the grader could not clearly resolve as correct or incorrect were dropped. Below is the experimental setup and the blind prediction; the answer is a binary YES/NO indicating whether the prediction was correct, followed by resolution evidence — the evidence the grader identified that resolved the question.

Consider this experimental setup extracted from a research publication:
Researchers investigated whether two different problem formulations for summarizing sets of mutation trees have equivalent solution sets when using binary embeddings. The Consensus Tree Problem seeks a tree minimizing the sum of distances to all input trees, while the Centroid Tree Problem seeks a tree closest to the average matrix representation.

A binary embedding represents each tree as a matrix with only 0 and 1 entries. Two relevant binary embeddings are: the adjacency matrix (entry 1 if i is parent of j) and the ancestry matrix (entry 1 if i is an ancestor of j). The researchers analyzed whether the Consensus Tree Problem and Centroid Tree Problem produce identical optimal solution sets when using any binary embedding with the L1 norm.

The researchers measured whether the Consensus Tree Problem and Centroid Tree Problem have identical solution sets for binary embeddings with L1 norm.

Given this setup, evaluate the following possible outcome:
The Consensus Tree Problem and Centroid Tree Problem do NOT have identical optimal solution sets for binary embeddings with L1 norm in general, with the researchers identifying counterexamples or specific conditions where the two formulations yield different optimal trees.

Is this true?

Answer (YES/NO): NO